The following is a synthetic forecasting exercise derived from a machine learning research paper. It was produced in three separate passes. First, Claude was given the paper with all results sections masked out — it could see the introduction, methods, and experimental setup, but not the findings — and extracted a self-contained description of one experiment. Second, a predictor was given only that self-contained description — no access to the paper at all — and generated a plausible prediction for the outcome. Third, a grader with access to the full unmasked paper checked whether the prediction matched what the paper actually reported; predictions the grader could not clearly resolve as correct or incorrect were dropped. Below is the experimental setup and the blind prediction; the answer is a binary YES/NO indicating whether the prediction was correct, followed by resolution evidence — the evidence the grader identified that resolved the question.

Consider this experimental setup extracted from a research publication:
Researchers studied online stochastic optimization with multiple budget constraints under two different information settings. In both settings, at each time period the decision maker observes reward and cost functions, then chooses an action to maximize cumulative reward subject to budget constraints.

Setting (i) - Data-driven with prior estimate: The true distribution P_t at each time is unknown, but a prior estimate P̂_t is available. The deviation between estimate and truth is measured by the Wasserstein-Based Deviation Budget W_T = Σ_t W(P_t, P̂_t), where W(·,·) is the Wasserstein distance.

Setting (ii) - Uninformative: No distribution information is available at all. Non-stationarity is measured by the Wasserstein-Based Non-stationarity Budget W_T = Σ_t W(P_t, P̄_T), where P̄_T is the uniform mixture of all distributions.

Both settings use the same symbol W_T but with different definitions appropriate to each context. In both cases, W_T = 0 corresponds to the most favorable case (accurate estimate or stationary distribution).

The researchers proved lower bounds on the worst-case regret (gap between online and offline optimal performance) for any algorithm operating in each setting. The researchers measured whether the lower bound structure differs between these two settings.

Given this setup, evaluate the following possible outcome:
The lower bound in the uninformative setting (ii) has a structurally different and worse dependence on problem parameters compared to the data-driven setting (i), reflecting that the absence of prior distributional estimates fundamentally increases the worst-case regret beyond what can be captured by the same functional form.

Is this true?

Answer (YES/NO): NO